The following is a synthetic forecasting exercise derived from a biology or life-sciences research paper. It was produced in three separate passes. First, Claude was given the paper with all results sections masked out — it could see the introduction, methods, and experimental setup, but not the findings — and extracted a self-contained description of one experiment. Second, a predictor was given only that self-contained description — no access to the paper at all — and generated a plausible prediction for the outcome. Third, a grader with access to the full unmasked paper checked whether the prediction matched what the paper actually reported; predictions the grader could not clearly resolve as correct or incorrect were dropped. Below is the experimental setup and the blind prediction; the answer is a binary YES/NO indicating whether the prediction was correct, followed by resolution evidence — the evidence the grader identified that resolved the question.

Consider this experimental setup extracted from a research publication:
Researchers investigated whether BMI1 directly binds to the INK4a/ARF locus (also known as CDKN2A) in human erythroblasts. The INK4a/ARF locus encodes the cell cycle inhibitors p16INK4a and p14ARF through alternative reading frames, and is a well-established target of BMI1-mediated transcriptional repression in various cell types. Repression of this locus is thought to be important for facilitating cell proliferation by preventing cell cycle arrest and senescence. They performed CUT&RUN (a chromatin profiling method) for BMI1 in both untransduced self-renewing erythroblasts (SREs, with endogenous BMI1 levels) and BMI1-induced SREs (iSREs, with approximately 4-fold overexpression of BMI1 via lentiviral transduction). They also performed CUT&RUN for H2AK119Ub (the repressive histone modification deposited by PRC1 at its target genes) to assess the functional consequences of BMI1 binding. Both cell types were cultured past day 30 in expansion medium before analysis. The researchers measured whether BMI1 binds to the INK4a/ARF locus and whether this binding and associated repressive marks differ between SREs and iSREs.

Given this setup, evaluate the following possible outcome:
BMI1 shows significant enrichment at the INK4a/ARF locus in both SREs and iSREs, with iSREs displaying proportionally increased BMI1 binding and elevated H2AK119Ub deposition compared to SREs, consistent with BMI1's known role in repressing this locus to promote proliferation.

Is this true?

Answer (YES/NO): NO